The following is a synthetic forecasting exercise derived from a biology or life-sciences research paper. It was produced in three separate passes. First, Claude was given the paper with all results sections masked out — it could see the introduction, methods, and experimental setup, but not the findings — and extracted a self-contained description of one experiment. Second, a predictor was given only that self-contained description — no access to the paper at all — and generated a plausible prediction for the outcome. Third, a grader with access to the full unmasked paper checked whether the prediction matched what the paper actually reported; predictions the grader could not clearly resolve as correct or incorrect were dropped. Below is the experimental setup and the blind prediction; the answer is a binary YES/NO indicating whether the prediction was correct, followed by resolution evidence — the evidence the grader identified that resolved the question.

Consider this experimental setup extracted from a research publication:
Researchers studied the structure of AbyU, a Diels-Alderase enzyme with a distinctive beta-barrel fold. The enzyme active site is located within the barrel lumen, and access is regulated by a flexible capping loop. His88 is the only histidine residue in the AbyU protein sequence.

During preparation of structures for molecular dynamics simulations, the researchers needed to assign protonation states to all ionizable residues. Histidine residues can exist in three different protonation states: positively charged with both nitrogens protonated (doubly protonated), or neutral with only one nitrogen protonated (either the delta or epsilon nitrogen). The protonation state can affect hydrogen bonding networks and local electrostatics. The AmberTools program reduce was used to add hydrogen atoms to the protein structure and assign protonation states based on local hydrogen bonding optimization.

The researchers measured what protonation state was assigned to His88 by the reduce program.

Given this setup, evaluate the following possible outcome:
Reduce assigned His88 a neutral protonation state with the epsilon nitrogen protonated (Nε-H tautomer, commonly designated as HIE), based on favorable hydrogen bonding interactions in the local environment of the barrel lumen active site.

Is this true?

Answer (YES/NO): NO